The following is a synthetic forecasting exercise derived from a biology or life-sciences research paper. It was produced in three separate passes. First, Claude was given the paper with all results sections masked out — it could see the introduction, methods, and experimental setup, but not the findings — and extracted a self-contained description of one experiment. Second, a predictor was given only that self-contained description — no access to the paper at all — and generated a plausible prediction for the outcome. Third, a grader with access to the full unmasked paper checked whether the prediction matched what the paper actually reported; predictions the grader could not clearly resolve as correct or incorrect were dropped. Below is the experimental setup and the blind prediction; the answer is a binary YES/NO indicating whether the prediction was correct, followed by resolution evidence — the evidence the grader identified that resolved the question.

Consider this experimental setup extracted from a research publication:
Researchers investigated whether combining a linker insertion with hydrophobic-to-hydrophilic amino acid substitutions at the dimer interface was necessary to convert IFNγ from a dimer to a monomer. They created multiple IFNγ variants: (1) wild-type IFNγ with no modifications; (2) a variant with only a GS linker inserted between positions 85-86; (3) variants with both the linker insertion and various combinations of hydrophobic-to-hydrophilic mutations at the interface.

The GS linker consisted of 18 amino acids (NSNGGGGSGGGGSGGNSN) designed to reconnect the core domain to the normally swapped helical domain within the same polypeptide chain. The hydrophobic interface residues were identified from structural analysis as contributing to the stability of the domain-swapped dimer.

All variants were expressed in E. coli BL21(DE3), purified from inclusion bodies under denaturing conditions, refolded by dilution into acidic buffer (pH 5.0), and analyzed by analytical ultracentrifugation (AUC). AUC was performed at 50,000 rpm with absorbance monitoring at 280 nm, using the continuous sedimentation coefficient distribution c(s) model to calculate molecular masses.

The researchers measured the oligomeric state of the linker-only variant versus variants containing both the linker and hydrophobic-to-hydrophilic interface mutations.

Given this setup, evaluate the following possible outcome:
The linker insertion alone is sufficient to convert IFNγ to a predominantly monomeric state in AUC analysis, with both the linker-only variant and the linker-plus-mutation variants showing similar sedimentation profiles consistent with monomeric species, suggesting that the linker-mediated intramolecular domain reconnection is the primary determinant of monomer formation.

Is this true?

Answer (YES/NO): NO